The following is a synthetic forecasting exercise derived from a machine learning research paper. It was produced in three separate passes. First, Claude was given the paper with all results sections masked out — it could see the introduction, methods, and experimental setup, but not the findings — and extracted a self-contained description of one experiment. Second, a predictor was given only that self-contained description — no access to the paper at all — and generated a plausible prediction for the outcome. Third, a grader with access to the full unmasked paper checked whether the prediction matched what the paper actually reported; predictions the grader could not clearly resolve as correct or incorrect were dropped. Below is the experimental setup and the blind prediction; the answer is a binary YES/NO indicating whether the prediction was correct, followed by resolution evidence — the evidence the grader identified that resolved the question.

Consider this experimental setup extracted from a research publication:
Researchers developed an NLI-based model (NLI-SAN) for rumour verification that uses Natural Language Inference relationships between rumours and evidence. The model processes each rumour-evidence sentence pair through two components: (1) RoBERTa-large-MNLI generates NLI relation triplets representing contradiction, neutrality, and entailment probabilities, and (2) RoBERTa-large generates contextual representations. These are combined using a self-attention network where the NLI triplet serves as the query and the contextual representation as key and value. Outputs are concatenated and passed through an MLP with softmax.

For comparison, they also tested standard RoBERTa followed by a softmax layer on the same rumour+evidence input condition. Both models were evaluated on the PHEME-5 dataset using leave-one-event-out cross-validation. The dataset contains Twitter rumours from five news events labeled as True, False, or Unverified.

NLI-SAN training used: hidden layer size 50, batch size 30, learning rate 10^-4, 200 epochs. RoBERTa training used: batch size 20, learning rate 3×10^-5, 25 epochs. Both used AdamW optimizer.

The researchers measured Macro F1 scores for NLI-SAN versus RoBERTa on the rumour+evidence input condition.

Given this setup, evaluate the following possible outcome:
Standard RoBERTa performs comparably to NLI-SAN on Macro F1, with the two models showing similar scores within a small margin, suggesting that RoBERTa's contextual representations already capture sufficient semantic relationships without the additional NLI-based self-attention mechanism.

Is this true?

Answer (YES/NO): NO